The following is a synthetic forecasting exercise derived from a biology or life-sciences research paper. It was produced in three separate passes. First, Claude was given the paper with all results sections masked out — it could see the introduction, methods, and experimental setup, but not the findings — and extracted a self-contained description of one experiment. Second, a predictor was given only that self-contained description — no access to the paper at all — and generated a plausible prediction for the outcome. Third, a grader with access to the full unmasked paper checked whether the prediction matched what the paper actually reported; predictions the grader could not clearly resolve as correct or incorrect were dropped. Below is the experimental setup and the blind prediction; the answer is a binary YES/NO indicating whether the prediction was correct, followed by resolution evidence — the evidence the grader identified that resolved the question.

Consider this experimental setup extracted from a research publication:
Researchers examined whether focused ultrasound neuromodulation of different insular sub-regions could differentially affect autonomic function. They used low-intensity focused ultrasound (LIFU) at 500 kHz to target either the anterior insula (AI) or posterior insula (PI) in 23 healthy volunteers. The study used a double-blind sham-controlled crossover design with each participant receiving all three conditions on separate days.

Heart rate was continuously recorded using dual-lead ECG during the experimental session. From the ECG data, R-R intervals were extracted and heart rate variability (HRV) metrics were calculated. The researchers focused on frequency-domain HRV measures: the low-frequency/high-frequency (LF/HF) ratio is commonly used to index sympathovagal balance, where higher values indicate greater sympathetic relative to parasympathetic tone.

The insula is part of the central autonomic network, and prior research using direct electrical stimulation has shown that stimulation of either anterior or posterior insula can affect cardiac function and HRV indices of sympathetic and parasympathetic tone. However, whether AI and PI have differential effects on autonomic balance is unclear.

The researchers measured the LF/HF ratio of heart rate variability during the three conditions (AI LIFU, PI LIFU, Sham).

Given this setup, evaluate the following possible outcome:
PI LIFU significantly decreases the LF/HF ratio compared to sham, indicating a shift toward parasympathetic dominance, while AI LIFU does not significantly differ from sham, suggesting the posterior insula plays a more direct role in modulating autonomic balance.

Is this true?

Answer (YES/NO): NO